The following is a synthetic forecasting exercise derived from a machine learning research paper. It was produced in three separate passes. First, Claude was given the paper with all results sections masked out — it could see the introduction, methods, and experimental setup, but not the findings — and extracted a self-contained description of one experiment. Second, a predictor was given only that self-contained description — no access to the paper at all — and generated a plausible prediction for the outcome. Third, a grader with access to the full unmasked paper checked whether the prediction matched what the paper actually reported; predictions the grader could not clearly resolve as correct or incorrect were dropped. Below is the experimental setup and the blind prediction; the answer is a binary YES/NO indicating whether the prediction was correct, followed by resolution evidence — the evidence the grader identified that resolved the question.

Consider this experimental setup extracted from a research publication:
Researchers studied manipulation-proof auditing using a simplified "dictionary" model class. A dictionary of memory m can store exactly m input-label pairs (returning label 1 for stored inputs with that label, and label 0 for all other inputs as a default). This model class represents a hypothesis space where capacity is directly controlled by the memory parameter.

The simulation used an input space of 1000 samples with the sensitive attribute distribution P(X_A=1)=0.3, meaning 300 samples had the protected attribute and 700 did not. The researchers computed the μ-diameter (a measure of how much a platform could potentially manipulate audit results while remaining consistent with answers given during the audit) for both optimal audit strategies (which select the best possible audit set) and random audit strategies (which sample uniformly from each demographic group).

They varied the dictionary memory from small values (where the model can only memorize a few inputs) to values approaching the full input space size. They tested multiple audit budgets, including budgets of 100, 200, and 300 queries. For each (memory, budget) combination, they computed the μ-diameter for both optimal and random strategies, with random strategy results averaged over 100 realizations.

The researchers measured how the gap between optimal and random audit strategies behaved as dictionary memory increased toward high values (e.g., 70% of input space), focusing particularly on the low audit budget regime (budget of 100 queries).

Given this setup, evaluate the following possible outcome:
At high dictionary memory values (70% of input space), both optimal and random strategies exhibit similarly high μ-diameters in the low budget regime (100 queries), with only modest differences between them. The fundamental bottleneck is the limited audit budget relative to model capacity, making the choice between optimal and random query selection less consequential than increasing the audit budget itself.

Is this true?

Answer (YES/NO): YES